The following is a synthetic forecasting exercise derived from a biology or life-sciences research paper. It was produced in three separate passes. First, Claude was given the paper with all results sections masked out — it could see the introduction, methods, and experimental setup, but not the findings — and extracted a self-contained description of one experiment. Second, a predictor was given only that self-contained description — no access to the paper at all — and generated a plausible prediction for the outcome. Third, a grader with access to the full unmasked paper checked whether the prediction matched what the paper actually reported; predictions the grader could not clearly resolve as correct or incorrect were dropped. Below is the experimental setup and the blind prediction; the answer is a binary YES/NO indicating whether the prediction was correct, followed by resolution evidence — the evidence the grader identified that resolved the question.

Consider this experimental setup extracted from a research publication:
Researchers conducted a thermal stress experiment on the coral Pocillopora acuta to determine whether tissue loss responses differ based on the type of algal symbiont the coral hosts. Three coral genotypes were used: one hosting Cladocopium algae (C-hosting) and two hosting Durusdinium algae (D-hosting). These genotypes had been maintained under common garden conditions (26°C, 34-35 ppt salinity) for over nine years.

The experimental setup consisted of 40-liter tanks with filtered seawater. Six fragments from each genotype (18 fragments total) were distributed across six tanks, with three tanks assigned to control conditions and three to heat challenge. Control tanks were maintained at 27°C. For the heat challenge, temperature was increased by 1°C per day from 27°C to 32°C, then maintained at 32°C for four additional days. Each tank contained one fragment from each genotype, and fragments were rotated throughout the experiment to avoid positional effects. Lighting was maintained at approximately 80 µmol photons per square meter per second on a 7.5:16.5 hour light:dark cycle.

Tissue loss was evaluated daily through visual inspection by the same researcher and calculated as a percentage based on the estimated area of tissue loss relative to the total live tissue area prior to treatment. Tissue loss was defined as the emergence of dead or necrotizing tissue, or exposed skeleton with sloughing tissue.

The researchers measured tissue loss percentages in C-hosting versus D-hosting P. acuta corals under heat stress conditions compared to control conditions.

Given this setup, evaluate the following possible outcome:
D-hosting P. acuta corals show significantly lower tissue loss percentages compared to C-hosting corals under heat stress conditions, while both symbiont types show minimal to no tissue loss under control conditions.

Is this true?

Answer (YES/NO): NO